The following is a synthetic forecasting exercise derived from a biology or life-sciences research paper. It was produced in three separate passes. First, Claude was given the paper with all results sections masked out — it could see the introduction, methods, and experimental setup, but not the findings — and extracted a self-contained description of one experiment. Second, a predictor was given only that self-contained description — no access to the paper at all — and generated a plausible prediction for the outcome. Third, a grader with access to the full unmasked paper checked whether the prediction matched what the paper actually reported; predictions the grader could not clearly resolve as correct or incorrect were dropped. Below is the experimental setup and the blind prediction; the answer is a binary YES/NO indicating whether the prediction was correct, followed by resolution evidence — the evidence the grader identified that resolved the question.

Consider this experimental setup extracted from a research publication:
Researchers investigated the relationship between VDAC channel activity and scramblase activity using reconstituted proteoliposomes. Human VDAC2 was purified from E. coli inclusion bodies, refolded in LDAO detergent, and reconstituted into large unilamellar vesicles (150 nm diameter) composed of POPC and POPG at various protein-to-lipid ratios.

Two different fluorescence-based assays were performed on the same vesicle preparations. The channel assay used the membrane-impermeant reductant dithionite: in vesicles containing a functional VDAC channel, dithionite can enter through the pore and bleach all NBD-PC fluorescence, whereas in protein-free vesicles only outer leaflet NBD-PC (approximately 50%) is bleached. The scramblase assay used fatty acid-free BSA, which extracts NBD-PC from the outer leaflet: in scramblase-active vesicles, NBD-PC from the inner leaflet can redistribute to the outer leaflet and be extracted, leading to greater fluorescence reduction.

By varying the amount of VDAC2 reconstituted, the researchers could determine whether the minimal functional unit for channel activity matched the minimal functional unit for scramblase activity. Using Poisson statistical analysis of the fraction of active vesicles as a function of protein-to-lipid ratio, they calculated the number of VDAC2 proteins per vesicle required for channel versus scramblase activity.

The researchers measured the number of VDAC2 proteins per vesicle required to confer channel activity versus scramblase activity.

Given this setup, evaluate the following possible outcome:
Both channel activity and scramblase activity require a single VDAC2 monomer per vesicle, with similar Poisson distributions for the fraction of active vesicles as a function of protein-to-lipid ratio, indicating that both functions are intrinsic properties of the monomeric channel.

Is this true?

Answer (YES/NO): NO